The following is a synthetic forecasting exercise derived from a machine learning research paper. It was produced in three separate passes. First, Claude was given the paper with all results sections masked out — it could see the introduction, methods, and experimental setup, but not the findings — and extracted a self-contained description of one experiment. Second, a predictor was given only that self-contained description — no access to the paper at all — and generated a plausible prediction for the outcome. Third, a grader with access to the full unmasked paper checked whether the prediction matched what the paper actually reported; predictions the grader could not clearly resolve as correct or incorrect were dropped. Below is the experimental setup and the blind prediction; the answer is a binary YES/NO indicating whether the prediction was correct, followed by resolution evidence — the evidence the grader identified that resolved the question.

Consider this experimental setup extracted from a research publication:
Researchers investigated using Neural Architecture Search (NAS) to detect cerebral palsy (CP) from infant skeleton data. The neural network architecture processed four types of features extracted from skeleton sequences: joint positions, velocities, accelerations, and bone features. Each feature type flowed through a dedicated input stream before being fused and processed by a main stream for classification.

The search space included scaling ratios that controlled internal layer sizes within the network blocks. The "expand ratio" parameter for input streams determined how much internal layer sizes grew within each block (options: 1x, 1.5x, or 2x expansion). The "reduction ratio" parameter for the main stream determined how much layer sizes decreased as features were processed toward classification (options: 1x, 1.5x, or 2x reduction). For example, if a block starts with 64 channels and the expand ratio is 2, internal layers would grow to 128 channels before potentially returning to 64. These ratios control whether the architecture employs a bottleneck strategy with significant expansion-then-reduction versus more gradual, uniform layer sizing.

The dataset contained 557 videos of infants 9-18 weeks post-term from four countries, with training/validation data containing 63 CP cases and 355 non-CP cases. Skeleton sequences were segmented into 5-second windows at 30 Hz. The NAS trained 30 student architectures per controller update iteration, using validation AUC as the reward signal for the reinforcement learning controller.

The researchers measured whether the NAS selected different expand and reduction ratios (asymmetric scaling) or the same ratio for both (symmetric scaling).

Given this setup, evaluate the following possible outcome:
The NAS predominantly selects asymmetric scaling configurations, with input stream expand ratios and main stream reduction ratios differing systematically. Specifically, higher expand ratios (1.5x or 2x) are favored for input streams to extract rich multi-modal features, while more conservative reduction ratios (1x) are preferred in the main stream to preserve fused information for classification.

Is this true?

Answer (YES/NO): NO